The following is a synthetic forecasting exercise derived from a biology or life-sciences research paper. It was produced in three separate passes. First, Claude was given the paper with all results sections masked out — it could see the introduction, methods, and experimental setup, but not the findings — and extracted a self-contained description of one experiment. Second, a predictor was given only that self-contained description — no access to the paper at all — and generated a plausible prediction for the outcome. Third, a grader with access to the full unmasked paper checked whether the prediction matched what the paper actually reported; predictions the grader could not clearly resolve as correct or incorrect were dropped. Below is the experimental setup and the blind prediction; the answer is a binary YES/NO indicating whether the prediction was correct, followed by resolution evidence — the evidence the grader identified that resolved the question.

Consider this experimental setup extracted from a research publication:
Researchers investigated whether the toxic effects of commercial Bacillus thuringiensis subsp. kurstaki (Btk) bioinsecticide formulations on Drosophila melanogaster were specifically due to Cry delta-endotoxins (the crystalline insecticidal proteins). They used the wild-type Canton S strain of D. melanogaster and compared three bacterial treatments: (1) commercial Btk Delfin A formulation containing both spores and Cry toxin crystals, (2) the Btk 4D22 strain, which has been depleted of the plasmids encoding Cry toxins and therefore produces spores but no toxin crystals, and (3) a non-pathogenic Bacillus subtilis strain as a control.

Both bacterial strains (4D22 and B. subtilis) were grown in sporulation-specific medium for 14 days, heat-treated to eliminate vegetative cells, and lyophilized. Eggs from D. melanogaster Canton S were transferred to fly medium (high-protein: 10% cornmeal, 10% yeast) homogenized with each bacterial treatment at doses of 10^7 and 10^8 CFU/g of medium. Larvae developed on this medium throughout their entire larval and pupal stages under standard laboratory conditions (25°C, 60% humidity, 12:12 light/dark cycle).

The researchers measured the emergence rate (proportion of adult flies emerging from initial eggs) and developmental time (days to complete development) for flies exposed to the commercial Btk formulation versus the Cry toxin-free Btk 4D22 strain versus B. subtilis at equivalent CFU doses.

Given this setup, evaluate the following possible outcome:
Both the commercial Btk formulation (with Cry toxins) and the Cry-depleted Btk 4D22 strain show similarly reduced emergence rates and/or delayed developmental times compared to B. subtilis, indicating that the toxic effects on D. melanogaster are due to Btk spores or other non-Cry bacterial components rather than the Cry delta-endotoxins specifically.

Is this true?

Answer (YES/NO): NO